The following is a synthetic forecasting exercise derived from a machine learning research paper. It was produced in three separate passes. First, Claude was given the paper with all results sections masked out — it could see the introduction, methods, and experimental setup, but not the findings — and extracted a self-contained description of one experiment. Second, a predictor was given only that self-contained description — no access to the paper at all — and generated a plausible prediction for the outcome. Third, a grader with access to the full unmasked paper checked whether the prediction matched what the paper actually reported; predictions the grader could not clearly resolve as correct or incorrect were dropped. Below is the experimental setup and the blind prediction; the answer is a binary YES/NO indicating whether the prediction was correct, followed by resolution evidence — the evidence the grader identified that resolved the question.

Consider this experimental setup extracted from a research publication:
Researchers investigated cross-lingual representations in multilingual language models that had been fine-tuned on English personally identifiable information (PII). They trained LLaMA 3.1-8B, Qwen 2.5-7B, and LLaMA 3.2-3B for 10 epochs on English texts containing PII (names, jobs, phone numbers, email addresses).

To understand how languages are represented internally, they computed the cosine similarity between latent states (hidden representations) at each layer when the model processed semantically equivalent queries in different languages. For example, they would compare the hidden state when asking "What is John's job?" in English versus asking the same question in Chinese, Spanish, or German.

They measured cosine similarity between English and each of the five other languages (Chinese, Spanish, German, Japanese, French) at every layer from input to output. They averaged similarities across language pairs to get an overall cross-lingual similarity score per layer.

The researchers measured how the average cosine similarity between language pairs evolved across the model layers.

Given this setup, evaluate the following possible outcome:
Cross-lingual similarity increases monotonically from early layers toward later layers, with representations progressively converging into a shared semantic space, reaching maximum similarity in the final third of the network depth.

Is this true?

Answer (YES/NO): NO